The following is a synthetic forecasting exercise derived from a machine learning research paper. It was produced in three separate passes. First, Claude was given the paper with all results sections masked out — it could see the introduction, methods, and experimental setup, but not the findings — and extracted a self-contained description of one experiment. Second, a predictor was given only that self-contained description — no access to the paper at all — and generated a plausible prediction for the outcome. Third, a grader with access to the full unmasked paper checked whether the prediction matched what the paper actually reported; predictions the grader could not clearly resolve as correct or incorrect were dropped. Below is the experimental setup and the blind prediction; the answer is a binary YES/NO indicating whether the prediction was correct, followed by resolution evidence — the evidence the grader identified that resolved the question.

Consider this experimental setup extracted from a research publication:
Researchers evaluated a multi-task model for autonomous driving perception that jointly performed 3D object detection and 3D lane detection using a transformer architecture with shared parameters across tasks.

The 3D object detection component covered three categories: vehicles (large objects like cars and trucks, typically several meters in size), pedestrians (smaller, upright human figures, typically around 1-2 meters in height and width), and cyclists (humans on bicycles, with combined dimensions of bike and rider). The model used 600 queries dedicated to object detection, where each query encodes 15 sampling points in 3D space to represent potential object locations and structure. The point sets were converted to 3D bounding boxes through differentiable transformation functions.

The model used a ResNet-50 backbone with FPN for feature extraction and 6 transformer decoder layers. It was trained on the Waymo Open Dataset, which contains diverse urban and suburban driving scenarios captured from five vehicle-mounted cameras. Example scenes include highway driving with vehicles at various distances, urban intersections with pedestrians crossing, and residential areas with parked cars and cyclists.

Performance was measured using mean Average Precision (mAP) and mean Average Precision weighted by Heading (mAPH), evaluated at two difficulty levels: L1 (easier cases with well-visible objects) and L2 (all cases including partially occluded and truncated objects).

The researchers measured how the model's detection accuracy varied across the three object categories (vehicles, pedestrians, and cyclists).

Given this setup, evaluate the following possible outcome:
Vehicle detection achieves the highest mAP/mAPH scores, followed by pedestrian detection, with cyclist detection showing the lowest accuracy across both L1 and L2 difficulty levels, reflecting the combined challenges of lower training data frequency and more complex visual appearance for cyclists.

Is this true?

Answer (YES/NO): NO